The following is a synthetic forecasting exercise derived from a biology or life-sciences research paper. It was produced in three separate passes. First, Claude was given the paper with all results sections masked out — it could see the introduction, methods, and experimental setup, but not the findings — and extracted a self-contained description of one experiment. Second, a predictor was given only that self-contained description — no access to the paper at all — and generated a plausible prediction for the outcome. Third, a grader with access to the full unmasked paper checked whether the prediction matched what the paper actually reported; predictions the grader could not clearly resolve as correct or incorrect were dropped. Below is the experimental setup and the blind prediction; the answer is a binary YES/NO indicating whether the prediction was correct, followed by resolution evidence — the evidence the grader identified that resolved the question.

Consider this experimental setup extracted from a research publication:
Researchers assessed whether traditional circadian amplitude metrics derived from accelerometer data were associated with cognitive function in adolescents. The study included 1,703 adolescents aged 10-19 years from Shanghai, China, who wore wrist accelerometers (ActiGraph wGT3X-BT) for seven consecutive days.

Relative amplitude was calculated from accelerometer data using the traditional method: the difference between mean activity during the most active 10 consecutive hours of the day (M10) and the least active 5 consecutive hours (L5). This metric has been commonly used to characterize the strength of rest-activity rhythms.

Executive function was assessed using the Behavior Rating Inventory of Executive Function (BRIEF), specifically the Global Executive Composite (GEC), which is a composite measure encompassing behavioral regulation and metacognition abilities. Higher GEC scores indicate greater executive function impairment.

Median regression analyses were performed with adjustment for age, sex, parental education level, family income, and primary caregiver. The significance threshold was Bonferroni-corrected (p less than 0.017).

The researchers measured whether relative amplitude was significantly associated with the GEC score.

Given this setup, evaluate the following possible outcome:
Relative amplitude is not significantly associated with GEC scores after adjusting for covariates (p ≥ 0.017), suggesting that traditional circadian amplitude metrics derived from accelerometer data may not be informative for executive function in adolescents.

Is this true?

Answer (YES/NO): YES